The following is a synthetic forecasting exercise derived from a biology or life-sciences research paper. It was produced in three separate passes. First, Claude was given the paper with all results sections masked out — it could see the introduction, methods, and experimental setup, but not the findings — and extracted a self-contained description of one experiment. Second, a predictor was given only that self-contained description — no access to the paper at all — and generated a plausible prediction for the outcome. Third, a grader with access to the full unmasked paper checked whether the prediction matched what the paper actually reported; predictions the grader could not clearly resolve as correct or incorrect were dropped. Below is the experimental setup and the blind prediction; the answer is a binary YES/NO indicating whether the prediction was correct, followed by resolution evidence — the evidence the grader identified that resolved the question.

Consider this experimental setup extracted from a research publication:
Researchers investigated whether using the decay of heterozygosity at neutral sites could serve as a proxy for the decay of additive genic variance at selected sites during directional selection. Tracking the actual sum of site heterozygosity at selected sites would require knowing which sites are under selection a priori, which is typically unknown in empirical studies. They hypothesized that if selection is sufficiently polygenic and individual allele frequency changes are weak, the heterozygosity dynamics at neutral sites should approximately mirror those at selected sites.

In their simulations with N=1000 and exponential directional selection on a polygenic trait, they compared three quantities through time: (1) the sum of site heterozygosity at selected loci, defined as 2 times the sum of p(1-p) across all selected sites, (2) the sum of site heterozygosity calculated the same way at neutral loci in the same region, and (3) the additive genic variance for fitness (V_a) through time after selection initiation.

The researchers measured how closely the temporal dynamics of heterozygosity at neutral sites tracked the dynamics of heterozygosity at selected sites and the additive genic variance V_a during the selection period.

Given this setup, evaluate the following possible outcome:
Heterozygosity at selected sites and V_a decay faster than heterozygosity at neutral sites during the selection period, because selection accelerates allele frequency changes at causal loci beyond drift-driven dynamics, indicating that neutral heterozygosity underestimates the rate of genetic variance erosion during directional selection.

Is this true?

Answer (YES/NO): NO